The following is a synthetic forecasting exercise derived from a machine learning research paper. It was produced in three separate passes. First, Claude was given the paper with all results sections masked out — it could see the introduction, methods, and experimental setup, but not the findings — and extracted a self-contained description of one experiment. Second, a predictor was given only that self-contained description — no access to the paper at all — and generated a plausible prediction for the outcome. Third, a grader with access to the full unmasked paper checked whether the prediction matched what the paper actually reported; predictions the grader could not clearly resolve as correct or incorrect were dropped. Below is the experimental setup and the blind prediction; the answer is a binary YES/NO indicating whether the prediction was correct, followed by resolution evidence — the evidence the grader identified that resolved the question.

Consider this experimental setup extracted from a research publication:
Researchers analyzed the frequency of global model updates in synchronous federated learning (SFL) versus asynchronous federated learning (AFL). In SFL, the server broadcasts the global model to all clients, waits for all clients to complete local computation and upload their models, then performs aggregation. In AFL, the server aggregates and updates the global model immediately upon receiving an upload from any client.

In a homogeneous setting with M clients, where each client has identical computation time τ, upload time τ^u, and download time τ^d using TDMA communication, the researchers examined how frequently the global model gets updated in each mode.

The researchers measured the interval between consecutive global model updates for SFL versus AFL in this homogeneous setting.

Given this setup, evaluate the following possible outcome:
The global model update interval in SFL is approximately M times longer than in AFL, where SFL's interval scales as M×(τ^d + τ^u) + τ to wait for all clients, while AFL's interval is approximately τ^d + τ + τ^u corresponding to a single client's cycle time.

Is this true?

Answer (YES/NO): NO